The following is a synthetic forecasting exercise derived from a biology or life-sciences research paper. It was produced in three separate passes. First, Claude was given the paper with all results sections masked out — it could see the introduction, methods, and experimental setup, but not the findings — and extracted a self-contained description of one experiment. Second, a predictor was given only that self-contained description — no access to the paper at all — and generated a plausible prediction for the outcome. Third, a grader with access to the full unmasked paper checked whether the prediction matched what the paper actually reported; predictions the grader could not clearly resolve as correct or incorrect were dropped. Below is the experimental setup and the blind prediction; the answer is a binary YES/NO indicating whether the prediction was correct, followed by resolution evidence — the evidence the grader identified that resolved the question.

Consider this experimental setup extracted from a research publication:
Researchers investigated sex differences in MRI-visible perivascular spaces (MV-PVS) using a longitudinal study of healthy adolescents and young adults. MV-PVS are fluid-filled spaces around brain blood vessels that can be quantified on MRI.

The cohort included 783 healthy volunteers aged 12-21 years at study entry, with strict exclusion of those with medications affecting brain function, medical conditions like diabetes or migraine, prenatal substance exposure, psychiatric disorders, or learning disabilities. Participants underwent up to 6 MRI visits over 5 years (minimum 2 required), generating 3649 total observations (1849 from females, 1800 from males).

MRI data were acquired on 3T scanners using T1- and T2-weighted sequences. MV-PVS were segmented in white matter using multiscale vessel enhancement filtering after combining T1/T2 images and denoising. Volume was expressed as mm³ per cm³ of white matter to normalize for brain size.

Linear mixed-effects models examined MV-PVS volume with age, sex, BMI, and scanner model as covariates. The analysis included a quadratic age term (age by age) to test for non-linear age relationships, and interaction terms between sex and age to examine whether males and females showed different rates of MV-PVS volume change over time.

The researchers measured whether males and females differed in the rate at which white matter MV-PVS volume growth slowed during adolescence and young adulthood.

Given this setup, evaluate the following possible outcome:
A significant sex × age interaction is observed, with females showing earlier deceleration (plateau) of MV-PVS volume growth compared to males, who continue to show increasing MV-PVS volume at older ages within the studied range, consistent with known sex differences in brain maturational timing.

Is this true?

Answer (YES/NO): NO